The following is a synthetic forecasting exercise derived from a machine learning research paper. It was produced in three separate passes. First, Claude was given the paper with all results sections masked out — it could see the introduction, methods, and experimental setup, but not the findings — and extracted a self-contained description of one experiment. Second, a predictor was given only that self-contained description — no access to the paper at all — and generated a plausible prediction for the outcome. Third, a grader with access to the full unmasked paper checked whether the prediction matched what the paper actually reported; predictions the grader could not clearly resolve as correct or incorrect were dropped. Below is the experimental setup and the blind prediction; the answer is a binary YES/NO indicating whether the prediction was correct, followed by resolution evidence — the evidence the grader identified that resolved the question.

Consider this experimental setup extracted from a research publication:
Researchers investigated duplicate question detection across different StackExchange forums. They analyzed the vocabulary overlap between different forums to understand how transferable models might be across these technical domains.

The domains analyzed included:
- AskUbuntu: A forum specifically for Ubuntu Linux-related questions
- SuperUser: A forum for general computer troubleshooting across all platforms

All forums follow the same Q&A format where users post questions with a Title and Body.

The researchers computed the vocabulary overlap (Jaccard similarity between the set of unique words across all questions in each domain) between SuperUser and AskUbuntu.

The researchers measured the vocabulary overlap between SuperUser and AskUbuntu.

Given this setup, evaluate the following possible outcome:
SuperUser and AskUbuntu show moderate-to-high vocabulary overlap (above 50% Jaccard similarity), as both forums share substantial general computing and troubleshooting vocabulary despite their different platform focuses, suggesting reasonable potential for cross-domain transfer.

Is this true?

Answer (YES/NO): NO